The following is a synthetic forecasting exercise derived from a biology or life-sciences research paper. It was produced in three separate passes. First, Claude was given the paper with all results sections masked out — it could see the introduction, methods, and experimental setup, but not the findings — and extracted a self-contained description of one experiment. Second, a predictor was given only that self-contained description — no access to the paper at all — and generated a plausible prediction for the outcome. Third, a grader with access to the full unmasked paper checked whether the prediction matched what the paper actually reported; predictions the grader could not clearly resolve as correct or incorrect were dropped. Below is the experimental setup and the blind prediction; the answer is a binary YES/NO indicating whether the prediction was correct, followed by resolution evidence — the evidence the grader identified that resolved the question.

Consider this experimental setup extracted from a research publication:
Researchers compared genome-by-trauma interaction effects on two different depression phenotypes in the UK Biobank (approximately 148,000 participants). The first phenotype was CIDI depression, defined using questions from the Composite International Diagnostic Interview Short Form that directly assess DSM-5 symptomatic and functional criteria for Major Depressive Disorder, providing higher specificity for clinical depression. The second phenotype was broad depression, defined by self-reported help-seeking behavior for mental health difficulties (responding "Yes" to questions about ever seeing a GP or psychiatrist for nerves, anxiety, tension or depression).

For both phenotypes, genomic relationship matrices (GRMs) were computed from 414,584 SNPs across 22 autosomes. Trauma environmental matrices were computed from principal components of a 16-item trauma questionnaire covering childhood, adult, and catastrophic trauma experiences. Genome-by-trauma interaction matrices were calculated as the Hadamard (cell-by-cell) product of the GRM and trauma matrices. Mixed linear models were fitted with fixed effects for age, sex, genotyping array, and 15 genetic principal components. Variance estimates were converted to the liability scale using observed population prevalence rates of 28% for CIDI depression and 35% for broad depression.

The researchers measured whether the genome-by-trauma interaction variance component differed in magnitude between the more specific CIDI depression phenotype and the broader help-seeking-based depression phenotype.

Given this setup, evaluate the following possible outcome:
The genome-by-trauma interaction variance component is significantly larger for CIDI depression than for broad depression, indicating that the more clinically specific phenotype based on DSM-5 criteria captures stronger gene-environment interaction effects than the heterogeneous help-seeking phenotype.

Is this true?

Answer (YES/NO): YES